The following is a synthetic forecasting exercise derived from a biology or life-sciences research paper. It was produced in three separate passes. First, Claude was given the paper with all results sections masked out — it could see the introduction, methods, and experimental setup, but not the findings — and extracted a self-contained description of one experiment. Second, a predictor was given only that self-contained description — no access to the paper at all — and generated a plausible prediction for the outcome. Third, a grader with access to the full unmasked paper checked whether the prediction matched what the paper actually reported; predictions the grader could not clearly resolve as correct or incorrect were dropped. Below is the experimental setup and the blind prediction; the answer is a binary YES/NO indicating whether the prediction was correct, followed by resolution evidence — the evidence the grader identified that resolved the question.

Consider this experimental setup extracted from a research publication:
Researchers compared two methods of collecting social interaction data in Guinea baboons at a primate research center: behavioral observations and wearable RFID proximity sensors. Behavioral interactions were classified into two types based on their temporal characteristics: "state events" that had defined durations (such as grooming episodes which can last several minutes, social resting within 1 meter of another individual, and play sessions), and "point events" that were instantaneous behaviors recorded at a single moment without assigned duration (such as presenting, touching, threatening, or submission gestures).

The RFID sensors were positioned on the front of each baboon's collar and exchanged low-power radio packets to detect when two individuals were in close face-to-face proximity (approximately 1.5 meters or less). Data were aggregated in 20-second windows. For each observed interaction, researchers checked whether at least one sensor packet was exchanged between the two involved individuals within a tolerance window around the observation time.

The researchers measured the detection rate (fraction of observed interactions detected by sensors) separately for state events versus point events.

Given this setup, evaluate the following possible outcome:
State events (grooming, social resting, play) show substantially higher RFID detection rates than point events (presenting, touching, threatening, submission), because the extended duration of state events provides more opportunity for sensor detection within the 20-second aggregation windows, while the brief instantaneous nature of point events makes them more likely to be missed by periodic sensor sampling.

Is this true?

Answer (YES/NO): YES